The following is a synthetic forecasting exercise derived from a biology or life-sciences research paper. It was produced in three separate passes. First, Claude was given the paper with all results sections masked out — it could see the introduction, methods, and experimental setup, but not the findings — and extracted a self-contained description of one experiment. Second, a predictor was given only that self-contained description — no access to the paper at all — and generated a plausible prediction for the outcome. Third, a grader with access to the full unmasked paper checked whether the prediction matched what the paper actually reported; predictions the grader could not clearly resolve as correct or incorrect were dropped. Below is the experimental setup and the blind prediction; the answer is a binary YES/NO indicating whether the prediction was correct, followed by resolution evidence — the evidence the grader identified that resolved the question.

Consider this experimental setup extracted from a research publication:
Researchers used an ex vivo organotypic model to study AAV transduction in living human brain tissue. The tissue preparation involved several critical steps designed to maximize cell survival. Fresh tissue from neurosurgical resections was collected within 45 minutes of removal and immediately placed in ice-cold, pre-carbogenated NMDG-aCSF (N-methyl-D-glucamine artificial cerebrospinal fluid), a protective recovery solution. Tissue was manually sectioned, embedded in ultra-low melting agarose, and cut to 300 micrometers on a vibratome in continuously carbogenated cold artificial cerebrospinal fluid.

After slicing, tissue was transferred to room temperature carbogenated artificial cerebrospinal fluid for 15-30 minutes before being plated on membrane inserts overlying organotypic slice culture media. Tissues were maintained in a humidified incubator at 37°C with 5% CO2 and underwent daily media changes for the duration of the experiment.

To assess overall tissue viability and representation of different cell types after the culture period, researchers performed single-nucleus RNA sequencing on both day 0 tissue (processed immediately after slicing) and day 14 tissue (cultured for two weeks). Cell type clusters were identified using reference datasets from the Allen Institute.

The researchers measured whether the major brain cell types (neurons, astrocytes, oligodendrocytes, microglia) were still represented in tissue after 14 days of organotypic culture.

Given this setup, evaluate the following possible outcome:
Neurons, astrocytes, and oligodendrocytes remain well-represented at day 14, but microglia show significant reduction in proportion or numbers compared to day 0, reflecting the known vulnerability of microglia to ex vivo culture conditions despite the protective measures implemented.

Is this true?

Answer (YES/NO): NO